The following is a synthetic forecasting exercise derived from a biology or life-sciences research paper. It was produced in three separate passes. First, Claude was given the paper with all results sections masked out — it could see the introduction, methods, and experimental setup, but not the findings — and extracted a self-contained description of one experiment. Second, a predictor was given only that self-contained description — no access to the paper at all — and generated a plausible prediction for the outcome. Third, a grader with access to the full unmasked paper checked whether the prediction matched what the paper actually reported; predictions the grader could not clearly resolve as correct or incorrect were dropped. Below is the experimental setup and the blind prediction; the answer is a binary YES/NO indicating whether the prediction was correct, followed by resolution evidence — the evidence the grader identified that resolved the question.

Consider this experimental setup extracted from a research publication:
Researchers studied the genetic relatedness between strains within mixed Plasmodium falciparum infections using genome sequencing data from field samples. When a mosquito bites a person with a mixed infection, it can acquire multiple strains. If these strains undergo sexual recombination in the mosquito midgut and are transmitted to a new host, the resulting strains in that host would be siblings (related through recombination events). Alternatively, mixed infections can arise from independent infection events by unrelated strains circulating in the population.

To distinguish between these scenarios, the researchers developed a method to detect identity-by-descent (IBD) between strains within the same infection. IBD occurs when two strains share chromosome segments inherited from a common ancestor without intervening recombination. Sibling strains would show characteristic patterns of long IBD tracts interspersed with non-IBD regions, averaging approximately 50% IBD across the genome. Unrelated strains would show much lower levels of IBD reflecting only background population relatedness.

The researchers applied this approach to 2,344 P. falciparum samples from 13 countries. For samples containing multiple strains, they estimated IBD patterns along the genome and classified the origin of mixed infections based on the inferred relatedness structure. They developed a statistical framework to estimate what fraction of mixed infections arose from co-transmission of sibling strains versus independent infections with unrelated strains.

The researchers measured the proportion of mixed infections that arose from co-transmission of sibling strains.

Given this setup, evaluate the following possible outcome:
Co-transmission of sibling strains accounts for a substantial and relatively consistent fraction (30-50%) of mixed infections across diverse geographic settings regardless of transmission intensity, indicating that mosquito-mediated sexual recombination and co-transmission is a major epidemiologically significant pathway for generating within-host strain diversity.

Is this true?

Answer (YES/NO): NO